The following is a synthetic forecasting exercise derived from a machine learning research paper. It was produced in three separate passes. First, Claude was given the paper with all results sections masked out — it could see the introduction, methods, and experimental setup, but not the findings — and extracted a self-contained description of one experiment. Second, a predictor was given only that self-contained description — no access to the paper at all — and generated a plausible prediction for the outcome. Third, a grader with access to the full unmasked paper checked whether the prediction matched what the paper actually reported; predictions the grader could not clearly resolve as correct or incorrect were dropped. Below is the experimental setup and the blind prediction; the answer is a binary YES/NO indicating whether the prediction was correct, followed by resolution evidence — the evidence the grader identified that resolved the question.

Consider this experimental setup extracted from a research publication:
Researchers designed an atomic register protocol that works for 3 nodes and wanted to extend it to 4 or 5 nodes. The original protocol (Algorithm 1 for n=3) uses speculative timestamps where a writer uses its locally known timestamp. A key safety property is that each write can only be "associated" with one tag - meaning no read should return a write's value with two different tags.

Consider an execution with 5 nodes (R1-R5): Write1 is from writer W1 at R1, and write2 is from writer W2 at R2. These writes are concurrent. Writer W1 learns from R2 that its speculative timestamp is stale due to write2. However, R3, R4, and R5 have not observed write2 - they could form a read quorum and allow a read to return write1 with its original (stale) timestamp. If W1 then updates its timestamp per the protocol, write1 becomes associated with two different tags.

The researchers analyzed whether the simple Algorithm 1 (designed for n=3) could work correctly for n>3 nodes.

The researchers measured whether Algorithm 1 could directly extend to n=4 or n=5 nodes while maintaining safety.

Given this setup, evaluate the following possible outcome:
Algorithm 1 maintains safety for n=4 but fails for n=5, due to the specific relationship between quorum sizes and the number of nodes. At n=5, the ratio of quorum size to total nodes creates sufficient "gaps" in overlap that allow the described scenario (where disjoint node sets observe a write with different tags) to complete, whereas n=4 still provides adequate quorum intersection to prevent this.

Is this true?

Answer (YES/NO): NO